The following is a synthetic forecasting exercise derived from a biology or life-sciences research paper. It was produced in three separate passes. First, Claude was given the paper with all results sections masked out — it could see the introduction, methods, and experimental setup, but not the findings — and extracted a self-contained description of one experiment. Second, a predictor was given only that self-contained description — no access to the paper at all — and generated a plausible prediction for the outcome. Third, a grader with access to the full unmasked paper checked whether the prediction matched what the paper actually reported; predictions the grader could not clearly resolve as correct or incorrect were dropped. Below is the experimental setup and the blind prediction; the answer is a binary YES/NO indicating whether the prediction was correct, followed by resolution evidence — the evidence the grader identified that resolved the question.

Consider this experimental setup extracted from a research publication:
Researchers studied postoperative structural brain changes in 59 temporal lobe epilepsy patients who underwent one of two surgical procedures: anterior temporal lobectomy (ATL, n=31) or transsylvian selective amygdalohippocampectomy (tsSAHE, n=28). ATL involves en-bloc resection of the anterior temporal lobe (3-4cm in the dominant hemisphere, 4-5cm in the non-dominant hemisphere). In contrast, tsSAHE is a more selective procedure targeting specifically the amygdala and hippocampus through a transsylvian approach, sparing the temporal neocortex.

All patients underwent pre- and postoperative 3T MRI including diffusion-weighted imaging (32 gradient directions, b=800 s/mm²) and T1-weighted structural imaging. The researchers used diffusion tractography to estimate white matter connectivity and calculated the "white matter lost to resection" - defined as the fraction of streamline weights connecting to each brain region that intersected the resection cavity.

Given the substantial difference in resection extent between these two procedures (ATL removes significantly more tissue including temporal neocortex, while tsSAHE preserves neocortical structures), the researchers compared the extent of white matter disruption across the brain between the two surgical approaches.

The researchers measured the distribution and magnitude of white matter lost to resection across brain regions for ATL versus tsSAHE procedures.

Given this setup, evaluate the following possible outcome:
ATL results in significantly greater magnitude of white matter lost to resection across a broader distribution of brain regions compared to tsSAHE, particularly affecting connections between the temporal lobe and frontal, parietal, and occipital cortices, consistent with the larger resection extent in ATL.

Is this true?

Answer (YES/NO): NO